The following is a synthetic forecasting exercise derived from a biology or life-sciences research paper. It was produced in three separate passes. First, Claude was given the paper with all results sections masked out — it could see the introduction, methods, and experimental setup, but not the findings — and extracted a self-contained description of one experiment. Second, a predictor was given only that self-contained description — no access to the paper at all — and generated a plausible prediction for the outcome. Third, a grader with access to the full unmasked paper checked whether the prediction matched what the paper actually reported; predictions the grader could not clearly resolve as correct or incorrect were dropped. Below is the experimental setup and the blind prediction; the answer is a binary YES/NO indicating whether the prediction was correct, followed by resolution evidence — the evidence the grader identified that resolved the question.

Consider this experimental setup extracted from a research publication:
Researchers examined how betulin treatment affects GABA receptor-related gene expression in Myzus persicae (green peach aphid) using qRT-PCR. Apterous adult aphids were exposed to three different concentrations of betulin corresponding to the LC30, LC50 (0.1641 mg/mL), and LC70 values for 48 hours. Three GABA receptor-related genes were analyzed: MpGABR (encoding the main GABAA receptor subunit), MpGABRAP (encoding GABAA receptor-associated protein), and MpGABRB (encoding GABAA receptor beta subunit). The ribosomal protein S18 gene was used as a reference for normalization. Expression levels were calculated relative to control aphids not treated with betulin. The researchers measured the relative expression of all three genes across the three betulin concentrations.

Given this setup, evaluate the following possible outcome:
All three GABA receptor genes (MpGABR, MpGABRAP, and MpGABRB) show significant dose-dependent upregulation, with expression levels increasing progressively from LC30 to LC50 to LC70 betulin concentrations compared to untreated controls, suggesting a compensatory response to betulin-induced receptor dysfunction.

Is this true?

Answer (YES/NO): NO